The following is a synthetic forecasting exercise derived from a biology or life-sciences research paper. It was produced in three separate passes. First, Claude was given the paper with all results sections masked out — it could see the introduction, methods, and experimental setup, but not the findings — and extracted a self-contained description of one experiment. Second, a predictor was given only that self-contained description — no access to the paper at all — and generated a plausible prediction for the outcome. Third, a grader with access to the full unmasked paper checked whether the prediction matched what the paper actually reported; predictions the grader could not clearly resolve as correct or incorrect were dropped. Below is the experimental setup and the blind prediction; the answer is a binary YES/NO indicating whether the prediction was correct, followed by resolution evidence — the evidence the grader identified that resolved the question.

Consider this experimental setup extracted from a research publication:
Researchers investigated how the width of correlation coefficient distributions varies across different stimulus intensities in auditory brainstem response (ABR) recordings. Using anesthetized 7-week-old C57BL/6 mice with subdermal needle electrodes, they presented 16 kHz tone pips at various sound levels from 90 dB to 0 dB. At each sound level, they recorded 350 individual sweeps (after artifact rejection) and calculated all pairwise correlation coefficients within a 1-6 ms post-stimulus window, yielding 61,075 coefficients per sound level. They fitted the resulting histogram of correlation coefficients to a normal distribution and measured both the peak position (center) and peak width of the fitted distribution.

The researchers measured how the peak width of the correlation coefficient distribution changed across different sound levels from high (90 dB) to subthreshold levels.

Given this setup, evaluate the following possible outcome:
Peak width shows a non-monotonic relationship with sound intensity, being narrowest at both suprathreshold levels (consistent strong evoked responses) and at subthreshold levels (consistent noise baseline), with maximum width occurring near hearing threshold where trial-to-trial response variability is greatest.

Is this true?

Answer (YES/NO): NO